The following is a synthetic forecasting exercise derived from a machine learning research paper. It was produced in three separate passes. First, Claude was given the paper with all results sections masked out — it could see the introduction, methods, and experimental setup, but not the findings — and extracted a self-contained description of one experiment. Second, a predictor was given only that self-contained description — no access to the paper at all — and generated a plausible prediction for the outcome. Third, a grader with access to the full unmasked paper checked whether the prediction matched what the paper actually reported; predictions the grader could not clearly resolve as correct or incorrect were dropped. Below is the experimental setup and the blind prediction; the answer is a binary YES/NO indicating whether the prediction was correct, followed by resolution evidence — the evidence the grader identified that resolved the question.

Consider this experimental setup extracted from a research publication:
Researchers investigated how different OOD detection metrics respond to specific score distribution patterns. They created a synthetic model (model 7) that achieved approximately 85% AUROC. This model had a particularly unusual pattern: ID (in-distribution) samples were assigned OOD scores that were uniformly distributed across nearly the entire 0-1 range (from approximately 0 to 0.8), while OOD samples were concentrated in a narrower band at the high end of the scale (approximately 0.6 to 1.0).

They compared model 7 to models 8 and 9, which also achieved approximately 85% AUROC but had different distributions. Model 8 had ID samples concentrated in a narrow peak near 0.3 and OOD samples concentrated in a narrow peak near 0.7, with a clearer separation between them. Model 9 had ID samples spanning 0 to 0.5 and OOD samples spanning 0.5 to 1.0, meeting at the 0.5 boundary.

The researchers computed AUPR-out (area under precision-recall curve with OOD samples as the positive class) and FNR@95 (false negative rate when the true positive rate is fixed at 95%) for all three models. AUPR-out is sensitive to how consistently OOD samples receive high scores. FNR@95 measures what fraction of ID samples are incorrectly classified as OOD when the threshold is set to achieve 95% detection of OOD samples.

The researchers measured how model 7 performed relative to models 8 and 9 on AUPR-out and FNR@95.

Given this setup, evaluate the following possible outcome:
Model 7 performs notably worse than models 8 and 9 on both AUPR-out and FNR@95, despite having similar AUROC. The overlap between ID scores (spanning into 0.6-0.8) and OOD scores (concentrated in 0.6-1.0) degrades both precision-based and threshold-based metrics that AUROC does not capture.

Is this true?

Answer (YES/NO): NO